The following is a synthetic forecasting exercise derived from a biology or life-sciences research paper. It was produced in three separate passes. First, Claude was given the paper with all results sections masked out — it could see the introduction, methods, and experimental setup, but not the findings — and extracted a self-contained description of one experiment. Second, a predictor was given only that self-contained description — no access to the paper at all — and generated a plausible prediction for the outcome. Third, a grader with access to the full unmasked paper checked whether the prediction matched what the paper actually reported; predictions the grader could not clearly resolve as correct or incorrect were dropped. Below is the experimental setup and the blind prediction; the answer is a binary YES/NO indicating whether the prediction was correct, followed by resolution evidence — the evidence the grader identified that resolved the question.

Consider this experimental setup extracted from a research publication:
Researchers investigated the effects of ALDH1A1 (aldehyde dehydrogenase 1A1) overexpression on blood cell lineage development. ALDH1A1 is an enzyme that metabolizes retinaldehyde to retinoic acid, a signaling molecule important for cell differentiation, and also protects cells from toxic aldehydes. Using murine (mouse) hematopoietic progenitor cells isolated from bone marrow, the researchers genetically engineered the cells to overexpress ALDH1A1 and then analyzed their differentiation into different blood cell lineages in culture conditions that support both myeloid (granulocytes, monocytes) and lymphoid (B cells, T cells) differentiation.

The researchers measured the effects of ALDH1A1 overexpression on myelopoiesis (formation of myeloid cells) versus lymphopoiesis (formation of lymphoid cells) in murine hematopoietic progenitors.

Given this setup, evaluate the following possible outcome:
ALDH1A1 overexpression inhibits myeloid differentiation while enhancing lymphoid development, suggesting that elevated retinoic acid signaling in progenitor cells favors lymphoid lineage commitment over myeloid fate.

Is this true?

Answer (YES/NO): NO